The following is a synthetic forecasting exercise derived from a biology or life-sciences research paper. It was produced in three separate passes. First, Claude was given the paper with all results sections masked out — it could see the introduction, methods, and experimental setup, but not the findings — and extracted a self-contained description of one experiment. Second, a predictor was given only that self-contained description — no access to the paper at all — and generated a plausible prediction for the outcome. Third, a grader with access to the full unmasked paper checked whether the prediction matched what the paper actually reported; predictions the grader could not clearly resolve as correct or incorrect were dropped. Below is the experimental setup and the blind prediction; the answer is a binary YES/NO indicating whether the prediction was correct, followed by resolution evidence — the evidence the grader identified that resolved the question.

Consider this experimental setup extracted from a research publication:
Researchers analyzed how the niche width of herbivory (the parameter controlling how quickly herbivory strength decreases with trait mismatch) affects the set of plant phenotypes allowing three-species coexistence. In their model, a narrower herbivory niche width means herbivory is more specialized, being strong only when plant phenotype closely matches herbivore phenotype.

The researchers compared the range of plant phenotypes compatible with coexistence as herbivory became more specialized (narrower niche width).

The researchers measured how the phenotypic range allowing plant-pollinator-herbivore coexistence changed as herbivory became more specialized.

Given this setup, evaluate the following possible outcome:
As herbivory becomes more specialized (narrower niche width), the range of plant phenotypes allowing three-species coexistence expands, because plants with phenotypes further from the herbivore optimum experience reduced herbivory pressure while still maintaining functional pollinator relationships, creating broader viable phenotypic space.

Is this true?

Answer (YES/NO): NO